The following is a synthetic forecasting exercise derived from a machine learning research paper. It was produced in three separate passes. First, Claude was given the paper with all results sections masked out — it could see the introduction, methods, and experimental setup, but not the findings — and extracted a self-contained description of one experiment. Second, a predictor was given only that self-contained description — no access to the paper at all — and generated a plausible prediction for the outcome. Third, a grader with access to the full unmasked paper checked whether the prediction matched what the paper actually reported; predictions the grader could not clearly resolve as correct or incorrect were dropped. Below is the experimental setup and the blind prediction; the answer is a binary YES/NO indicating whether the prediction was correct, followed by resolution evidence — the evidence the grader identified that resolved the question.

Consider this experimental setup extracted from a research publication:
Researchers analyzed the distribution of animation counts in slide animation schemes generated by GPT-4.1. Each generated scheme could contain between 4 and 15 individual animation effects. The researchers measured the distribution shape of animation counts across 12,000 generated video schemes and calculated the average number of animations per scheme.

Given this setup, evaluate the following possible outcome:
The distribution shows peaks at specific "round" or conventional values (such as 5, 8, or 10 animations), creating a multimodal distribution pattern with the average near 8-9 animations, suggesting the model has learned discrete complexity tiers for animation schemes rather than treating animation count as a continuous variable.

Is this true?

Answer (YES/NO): NO